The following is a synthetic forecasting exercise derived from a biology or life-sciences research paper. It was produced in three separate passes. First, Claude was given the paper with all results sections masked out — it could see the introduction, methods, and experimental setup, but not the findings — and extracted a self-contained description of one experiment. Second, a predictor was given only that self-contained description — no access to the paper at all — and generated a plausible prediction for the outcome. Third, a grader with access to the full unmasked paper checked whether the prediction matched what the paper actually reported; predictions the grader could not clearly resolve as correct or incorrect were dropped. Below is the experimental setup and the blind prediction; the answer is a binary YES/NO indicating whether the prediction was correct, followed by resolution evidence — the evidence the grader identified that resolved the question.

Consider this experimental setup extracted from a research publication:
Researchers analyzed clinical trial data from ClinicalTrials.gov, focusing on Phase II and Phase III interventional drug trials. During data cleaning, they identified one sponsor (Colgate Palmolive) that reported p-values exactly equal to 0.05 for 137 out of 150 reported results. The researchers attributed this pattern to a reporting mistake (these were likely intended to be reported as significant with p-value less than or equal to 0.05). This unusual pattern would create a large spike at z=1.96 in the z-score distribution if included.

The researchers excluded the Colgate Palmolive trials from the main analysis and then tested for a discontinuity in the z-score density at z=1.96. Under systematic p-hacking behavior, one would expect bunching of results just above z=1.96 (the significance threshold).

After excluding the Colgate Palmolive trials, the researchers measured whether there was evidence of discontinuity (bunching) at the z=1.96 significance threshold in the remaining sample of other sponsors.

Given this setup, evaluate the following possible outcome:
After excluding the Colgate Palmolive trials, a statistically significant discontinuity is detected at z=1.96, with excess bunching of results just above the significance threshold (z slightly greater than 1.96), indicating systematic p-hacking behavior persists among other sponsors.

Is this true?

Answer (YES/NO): NO